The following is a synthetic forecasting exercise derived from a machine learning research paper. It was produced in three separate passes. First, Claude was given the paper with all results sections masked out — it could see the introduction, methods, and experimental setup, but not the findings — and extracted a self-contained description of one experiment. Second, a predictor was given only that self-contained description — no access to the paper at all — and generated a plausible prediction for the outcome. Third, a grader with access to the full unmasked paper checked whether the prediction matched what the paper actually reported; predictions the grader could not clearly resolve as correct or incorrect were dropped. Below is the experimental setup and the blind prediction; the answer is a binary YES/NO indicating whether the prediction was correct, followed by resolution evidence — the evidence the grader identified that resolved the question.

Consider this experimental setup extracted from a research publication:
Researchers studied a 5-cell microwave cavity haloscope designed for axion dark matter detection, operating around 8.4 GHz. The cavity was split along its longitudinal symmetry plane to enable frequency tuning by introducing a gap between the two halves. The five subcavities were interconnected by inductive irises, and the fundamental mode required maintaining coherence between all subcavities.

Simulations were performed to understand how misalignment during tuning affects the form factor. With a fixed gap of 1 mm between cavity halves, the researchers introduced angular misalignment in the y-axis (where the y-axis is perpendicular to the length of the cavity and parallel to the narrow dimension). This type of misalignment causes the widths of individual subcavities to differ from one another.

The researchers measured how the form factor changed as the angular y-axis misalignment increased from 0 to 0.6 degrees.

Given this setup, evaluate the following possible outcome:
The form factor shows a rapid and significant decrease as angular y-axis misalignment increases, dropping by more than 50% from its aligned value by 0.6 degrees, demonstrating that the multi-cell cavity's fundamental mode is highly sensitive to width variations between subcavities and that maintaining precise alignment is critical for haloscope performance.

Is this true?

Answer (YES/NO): NO